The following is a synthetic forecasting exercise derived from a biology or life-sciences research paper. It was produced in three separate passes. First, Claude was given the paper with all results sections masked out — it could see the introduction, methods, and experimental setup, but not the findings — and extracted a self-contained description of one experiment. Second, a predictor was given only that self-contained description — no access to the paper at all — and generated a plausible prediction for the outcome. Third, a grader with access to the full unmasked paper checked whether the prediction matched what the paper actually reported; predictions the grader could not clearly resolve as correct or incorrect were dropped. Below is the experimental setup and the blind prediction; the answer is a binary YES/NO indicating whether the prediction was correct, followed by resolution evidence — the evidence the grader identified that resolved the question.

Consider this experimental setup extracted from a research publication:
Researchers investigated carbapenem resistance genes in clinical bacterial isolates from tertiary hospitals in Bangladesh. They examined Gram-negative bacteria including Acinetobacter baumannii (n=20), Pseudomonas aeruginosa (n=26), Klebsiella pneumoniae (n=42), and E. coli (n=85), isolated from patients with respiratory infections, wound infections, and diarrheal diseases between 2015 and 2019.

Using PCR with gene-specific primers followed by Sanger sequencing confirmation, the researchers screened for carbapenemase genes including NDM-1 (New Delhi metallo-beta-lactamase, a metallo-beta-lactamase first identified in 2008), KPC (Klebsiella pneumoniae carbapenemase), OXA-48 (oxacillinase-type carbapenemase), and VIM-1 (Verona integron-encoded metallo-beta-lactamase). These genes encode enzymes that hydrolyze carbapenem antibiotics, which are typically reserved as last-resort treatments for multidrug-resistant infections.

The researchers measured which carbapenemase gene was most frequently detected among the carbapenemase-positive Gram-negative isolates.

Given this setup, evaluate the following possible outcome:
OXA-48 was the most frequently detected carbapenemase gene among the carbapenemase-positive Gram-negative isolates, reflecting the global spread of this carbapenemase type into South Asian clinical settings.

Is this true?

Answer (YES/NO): NO